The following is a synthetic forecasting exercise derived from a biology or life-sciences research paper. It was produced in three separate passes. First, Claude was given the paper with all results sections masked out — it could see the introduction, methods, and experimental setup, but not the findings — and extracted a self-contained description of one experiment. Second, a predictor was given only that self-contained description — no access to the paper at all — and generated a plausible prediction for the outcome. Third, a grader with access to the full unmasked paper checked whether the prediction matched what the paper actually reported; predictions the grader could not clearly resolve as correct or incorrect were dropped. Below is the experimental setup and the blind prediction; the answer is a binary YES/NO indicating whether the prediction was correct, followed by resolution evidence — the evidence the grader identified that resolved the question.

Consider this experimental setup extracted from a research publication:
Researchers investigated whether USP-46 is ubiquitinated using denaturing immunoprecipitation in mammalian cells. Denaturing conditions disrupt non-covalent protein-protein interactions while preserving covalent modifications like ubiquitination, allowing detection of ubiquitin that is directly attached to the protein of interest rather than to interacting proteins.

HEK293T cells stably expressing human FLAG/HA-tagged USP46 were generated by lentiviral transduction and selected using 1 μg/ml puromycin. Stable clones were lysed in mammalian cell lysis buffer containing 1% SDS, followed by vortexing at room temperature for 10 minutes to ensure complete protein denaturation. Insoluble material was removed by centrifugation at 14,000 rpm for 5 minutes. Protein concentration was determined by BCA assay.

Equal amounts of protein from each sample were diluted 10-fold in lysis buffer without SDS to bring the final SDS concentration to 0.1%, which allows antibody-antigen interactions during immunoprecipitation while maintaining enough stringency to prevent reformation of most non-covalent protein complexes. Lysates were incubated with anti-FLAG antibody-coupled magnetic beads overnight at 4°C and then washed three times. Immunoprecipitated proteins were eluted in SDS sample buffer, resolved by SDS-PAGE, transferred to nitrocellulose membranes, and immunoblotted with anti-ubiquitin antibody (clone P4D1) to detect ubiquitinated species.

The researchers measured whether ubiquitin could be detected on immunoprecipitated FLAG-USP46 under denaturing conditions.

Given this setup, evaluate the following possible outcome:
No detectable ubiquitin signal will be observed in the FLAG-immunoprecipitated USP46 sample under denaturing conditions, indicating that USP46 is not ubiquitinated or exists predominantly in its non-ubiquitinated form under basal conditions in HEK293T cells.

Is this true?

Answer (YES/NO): NO